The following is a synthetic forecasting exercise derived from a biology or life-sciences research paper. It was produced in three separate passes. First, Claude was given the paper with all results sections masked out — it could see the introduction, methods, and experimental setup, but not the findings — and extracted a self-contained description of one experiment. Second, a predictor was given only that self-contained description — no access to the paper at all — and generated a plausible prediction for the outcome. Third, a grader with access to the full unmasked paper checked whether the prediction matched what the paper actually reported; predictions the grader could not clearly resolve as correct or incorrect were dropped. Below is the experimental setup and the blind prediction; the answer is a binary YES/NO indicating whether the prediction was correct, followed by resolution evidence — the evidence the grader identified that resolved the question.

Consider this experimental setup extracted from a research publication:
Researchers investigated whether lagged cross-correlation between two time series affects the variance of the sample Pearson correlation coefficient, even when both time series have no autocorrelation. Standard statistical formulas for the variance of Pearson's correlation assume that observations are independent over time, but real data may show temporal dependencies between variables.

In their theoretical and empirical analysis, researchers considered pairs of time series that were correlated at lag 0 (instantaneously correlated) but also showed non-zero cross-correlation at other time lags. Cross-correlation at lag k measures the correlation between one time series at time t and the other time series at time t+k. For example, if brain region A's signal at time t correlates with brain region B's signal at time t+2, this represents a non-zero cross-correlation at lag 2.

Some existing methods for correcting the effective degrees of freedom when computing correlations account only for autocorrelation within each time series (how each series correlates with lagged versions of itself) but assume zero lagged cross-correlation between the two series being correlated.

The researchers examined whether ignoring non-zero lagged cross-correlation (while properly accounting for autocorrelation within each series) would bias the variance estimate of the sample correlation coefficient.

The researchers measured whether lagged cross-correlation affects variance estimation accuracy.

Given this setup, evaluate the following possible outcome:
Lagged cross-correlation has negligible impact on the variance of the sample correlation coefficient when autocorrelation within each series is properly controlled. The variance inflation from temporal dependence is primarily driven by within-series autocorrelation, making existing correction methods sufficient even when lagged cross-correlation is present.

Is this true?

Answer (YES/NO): NO